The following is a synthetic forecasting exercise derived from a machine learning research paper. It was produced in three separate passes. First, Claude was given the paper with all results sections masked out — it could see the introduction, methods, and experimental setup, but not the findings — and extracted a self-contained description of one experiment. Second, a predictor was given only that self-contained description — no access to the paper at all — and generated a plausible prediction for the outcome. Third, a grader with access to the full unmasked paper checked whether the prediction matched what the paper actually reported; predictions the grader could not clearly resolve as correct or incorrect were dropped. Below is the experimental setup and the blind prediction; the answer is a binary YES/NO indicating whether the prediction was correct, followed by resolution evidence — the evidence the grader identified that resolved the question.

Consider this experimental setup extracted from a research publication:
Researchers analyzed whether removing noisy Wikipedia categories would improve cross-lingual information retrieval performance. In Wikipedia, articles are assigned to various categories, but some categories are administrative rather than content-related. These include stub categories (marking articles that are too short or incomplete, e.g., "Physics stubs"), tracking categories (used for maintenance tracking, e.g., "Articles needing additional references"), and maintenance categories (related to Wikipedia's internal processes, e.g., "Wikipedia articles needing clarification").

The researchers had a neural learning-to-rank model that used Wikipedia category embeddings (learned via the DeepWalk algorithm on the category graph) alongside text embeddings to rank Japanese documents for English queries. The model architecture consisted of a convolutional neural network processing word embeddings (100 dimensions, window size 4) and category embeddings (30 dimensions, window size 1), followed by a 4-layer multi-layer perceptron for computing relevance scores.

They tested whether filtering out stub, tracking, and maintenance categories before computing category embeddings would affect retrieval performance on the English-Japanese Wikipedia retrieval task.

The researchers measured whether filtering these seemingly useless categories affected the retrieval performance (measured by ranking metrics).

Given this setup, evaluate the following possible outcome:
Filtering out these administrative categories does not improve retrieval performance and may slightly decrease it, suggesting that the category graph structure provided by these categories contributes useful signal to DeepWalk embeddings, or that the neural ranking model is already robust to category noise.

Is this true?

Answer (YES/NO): NO